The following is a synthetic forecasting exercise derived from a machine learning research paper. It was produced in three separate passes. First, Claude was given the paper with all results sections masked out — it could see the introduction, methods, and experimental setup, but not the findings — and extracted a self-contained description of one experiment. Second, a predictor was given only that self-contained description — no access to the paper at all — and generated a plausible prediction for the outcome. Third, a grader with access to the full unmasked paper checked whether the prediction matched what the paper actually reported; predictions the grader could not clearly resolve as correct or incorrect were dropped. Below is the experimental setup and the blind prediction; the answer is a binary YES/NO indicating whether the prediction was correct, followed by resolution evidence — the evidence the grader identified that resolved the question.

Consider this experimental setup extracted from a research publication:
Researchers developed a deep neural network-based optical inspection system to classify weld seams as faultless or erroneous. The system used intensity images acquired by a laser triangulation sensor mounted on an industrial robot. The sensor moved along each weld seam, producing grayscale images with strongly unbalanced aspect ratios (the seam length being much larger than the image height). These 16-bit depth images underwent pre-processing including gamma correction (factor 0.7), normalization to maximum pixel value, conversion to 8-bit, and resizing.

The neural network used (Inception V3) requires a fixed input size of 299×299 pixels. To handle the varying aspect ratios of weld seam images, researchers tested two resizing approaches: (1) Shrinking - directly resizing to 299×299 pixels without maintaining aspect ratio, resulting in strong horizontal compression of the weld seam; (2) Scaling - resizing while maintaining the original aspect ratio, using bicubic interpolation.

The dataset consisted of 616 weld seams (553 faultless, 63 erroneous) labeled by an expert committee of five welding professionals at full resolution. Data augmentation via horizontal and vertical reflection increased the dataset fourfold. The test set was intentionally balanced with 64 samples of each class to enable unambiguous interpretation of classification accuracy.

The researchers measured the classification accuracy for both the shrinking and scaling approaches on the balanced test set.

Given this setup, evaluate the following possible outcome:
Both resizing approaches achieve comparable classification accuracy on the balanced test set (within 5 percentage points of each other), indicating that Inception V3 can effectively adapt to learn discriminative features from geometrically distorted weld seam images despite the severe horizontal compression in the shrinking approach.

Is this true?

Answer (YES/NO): YES